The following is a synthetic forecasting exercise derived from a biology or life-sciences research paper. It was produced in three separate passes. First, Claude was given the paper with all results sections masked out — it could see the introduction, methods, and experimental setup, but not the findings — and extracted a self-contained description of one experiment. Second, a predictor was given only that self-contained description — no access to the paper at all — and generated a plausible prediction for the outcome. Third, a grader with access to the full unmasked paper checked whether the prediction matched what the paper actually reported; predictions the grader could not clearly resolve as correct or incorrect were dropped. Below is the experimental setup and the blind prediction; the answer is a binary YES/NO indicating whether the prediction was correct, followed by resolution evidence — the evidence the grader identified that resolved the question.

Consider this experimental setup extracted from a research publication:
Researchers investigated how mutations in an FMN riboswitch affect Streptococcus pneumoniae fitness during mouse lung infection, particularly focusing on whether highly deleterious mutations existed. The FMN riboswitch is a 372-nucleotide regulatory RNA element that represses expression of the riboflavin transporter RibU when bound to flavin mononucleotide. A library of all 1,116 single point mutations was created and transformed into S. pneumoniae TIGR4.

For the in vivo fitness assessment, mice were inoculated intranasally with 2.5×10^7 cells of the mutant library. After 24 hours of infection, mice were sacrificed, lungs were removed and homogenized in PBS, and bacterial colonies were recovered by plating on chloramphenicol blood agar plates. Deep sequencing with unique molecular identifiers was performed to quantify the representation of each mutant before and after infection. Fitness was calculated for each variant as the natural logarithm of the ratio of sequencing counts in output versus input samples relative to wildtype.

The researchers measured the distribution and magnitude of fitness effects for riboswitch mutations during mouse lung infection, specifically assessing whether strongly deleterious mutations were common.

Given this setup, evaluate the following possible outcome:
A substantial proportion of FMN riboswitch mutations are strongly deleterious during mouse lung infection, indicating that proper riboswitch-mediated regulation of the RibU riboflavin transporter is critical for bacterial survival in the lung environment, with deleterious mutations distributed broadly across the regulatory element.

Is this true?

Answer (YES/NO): NO